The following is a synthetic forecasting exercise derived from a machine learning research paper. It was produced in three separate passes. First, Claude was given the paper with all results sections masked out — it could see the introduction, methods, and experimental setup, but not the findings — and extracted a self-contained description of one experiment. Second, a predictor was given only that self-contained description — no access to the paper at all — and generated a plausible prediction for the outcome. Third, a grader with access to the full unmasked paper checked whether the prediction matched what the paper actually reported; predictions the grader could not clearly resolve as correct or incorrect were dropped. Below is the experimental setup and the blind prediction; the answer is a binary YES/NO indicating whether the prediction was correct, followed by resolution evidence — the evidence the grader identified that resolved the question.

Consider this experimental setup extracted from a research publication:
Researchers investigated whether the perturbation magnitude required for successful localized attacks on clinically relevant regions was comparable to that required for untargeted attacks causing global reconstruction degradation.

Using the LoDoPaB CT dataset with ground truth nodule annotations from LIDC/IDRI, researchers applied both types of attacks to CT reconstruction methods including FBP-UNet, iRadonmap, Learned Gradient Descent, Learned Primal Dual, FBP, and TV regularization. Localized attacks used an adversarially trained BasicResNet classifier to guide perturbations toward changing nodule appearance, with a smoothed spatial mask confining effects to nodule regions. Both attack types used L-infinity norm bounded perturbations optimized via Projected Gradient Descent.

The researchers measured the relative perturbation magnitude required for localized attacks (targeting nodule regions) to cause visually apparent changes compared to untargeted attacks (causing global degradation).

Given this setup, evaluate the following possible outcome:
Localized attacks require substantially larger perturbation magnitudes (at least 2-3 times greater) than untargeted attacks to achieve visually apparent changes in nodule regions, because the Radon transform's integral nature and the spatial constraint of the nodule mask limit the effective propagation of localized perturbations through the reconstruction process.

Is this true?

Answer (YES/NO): NO